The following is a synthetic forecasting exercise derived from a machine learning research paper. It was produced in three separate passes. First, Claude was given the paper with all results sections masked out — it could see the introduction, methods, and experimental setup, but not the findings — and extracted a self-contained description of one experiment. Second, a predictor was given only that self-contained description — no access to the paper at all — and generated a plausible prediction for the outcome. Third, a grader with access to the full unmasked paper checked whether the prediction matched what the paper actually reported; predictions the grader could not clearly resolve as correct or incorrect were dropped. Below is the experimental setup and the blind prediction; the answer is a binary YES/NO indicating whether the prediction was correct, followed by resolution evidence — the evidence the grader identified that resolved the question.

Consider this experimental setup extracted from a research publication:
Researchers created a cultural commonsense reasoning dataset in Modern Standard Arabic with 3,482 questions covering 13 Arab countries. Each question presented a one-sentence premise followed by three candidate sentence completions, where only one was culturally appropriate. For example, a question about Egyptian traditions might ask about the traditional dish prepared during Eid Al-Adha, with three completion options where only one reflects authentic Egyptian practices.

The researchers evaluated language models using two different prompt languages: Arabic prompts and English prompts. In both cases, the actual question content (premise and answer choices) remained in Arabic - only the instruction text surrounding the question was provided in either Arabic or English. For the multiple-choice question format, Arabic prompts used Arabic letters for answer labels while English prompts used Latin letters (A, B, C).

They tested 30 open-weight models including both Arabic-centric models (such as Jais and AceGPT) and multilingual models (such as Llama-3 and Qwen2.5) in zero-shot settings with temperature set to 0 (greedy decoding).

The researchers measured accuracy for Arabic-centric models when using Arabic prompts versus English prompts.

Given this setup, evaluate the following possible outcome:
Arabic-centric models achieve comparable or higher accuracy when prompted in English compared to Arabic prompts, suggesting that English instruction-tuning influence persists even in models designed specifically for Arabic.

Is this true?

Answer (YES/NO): YES